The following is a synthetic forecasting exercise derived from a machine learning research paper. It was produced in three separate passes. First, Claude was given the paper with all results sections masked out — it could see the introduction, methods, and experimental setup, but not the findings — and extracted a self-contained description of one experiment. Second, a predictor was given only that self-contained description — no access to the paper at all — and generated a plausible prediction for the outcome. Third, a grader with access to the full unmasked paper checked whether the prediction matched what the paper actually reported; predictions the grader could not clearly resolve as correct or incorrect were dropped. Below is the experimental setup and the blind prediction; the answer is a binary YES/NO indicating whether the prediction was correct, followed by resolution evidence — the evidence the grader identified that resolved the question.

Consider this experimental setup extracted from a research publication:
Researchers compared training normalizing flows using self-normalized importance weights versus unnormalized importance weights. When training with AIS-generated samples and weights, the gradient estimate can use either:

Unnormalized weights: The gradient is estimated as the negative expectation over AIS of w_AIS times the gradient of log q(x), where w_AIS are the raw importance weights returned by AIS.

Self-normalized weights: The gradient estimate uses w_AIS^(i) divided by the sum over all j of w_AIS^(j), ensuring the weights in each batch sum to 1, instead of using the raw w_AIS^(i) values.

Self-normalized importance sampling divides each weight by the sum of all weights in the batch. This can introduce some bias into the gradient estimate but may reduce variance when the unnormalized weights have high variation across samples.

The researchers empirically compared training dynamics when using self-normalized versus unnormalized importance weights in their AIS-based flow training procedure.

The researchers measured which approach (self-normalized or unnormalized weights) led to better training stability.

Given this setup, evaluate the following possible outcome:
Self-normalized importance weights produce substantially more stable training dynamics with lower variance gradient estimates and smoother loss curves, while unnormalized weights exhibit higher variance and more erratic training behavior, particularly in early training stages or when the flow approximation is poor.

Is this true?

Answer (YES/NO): YES